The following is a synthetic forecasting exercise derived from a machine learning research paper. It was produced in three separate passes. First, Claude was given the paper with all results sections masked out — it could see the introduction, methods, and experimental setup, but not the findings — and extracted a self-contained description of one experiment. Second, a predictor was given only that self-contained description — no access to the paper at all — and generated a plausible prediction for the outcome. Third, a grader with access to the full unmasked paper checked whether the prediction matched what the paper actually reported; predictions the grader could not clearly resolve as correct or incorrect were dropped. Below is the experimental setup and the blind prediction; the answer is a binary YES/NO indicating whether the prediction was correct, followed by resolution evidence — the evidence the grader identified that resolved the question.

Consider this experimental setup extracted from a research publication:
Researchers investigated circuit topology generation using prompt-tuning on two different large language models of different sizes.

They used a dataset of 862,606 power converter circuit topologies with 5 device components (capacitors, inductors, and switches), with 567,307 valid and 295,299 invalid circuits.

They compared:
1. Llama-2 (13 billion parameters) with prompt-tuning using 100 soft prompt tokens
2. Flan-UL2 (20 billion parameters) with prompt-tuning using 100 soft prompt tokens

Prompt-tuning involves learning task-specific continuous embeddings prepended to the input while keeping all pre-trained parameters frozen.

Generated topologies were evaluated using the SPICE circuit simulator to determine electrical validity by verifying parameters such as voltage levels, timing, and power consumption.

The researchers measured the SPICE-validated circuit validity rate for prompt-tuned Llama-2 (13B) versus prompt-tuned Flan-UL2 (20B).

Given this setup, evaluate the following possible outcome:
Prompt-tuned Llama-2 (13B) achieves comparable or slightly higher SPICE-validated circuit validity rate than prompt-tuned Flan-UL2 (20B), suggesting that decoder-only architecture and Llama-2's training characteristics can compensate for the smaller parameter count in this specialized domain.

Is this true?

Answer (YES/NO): NO